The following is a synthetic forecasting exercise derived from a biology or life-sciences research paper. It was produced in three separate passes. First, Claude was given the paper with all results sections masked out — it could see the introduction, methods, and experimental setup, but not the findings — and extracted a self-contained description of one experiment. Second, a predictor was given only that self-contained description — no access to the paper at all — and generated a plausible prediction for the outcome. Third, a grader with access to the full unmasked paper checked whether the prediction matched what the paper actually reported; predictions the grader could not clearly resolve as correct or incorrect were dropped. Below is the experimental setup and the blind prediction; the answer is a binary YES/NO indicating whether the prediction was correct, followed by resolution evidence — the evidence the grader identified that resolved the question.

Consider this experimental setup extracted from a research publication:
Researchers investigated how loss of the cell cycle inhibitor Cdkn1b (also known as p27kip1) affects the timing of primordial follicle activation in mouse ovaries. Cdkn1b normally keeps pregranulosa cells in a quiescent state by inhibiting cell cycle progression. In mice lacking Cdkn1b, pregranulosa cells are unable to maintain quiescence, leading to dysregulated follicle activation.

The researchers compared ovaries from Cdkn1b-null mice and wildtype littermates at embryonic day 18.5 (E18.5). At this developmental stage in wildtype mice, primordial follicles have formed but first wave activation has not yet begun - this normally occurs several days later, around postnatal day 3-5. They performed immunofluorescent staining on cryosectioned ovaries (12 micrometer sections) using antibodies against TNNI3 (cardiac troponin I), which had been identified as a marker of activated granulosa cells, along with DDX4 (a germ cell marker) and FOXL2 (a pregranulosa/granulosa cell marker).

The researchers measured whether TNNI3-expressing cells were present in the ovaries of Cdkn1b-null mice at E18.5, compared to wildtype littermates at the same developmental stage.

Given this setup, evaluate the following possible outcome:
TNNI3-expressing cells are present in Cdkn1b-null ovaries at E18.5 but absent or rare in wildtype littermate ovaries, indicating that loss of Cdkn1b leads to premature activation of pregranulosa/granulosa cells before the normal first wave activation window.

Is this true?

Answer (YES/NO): YES